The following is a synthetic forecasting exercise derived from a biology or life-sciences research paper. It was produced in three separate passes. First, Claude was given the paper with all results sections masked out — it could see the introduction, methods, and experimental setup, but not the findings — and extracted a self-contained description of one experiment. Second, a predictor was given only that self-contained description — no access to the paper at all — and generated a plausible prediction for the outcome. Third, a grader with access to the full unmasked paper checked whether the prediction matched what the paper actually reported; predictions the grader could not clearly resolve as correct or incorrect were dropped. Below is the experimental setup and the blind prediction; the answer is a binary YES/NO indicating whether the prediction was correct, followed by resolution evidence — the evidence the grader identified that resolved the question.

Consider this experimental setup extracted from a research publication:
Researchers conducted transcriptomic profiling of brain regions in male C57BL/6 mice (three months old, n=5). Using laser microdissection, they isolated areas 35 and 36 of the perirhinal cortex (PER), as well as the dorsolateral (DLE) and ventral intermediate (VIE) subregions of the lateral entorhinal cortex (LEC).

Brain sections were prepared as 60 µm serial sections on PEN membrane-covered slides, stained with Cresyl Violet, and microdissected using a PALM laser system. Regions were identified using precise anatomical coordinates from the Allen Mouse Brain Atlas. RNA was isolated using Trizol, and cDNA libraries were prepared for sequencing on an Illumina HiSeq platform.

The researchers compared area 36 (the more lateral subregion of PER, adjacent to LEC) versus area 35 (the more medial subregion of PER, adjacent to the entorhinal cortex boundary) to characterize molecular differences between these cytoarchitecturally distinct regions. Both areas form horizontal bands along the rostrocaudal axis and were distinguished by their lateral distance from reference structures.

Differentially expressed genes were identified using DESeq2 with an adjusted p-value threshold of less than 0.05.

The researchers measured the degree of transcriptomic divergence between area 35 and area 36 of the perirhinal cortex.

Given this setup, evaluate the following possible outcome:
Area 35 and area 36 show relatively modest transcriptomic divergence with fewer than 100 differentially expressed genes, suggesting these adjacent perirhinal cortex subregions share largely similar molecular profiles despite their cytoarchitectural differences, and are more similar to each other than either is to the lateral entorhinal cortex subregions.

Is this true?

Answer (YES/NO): NO